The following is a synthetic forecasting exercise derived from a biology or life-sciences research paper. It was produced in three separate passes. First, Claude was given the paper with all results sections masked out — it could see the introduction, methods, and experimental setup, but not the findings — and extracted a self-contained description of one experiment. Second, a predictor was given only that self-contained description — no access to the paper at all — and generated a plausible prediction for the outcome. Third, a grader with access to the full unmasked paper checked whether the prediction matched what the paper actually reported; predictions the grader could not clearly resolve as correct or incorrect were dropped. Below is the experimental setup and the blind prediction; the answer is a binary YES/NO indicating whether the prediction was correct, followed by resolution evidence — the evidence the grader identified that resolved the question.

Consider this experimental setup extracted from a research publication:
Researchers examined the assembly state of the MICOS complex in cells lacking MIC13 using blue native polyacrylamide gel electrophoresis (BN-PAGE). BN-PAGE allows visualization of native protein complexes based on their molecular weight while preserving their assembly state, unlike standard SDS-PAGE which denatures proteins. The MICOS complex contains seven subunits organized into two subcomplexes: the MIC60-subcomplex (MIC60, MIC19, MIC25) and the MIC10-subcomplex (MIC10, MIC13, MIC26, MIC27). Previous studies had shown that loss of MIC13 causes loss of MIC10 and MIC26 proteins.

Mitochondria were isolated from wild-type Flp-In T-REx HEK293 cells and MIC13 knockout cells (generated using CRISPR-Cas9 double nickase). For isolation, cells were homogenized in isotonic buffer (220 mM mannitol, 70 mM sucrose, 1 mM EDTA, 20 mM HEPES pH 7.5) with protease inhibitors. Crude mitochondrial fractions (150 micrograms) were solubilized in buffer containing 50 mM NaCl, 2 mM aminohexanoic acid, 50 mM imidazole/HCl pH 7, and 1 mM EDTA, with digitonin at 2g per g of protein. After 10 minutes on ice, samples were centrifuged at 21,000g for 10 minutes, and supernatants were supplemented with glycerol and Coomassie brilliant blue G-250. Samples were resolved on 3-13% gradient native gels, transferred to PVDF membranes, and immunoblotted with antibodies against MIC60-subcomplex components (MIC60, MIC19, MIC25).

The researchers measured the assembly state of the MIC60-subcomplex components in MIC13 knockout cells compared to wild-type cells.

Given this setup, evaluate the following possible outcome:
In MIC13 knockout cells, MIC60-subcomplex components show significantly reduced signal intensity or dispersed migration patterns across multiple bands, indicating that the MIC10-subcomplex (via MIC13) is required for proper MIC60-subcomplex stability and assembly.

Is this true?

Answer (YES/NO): NO